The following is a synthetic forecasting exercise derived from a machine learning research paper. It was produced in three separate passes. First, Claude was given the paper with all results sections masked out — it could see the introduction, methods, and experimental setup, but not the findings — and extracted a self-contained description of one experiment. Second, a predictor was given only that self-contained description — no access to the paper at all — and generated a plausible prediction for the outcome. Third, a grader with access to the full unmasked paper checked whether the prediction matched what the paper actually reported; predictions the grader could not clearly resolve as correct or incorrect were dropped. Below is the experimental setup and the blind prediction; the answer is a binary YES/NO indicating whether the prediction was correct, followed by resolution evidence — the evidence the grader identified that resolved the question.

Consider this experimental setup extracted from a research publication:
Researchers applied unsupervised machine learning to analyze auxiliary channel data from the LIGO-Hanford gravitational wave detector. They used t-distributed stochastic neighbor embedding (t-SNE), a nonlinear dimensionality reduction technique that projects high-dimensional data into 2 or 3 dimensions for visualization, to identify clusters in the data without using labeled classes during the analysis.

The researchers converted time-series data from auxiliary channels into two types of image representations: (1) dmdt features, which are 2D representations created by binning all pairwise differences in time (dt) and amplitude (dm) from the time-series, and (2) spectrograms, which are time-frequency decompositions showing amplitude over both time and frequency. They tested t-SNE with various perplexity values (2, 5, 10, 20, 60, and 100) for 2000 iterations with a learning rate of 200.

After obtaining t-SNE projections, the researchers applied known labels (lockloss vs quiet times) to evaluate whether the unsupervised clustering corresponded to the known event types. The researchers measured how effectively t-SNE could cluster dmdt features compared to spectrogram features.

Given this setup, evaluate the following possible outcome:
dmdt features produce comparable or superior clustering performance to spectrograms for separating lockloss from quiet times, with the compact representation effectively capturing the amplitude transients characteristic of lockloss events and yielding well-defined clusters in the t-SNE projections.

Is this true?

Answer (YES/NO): YES